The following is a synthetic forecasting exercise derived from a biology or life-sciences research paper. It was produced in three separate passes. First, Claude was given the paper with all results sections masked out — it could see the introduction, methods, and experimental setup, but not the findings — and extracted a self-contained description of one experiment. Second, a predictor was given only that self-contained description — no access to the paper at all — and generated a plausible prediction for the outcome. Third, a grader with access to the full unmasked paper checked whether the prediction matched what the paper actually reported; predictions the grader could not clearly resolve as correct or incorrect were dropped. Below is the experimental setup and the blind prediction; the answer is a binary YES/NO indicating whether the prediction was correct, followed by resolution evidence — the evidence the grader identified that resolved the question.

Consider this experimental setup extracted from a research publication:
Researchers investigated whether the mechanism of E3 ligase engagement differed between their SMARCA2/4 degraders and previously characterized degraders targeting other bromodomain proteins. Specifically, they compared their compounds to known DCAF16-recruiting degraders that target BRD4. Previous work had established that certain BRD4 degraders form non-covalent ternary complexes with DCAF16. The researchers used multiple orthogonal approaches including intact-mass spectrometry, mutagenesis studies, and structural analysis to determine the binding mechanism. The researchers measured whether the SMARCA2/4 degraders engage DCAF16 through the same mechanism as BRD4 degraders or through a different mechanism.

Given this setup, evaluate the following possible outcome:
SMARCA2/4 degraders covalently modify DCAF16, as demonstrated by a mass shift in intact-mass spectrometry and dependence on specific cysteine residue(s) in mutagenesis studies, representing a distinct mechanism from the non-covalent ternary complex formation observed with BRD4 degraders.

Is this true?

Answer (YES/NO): NO